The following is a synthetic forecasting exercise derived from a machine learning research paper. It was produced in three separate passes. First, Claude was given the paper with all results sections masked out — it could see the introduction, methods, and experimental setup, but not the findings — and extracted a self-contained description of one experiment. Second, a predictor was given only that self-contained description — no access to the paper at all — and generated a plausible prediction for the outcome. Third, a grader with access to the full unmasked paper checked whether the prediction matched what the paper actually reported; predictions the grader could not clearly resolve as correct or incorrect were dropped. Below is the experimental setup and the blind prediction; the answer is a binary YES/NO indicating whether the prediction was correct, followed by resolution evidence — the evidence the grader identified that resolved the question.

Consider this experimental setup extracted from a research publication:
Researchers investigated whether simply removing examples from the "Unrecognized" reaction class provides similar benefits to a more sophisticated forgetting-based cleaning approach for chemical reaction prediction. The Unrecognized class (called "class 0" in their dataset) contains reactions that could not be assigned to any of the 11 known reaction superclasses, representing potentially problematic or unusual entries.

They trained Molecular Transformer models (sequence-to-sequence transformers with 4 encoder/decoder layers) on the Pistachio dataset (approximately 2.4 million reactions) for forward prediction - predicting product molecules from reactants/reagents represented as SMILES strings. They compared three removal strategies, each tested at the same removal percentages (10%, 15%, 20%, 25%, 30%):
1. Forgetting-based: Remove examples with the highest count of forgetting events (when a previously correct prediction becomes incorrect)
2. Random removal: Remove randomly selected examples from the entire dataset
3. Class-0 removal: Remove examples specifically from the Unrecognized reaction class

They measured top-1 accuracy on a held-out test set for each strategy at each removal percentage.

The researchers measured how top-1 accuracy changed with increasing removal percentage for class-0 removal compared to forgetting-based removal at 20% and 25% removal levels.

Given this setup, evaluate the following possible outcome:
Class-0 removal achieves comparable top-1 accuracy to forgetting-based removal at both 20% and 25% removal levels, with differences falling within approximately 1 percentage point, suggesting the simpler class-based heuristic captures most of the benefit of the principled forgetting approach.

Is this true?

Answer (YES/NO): NO